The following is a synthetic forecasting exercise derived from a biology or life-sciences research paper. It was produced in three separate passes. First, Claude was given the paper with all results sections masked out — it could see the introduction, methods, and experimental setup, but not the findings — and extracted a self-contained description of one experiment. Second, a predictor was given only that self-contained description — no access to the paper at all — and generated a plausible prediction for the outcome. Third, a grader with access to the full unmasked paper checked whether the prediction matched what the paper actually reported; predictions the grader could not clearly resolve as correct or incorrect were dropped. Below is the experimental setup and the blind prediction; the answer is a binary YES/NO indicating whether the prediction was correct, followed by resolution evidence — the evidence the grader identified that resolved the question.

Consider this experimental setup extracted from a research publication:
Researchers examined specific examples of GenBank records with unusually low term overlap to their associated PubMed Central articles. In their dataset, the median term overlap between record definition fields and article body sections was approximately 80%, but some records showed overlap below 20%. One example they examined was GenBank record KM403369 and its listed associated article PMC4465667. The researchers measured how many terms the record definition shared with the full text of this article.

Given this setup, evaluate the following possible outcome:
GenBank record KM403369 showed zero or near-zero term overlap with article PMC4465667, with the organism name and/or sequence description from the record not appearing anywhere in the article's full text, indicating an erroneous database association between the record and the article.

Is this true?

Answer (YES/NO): NO